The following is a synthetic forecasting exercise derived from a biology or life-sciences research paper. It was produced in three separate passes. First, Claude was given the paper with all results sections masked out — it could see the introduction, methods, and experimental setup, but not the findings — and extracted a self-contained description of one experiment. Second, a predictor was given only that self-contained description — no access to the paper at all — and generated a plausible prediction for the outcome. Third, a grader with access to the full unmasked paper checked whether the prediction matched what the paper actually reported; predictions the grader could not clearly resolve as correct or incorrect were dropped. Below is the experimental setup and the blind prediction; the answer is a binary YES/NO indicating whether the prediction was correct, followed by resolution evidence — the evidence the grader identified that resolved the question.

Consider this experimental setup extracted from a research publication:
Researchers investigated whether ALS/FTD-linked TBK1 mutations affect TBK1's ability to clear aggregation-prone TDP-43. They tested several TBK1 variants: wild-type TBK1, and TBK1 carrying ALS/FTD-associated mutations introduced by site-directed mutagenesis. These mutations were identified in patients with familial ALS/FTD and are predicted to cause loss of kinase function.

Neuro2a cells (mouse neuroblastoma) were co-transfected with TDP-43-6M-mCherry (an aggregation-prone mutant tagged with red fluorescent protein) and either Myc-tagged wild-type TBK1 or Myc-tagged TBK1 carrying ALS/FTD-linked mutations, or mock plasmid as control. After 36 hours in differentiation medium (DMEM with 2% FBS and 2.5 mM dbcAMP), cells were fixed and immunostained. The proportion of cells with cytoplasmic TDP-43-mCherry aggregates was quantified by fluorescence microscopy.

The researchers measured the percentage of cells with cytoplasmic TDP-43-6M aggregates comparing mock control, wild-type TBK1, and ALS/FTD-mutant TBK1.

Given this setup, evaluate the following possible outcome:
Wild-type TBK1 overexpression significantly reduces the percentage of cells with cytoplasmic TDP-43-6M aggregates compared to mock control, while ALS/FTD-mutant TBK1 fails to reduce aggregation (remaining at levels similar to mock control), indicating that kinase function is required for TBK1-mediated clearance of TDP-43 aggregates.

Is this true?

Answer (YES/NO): YES